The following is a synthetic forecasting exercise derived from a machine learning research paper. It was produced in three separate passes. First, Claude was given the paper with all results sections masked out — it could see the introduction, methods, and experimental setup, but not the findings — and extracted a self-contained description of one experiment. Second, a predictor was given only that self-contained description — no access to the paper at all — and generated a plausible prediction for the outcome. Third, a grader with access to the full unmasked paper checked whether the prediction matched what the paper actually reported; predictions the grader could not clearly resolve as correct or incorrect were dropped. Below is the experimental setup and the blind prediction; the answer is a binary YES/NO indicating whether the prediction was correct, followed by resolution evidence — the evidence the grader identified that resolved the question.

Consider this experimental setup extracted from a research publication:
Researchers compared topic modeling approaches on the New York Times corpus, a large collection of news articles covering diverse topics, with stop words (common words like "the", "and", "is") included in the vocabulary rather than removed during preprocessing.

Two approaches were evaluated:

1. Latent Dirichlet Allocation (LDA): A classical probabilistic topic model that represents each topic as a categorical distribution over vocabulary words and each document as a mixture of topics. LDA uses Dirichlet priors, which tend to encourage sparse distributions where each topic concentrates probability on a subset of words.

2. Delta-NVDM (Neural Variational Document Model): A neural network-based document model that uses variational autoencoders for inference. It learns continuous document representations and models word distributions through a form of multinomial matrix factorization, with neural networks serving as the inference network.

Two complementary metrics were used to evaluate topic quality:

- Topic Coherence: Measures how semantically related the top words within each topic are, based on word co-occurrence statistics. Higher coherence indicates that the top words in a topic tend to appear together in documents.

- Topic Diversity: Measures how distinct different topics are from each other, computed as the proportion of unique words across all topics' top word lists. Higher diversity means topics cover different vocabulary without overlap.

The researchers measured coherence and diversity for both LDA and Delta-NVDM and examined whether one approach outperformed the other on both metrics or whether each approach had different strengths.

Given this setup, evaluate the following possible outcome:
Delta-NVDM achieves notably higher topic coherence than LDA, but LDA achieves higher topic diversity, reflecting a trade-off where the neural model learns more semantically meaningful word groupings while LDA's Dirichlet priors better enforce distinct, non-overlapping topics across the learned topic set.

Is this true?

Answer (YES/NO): YES